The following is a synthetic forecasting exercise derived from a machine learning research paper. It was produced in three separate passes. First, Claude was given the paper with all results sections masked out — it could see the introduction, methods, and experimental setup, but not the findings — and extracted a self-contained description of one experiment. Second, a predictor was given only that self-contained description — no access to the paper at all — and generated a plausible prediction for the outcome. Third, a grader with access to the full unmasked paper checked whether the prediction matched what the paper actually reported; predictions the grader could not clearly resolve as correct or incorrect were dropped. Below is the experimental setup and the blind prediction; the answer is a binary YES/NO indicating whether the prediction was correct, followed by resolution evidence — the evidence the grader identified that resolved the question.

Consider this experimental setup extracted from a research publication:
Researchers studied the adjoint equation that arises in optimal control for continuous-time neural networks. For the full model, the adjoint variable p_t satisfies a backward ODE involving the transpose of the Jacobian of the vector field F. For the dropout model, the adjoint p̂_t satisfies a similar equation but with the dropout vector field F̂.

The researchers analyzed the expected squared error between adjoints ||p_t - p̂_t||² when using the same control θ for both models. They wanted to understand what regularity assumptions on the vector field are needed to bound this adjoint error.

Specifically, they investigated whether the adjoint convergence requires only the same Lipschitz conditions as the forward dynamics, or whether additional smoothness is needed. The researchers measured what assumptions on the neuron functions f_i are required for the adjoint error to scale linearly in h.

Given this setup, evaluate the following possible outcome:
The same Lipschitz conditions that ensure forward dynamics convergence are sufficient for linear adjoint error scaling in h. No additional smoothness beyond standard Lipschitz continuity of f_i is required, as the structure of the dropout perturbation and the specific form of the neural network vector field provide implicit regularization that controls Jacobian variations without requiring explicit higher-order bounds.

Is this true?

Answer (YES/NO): NO